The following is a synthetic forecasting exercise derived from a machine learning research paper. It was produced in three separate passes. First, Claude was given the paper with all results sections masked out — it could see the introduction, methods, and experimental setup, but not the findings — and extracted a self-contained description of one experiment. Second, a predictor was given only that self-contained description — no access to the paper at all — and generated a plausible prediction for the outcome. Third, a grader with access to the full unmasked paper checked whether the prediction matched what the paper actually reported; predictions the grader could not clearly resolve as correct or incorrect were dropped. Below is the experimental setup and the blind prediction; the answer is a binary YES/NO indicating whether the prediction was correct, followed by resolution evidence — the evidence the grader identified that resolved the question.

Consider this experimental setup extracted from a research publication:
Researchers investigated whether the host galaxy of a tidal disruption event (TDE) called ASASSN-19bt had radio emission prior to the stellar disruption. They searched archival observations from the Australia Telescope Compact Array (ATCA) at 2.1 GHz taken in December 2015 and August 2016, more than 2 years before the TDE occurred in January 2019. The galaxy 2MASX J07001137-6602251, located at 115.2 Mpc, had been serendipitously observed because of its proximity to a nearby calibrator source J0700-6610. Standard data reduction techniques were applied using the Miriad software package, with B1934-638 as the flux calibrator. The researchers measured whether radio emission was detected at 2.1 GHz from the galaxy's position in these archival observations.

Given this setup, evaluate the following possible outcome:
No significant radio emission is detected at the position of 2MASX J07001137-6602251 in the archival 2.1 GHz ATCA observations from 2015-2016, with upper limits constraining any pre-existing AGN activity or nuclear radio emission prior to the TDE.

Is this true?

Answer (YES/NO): NO